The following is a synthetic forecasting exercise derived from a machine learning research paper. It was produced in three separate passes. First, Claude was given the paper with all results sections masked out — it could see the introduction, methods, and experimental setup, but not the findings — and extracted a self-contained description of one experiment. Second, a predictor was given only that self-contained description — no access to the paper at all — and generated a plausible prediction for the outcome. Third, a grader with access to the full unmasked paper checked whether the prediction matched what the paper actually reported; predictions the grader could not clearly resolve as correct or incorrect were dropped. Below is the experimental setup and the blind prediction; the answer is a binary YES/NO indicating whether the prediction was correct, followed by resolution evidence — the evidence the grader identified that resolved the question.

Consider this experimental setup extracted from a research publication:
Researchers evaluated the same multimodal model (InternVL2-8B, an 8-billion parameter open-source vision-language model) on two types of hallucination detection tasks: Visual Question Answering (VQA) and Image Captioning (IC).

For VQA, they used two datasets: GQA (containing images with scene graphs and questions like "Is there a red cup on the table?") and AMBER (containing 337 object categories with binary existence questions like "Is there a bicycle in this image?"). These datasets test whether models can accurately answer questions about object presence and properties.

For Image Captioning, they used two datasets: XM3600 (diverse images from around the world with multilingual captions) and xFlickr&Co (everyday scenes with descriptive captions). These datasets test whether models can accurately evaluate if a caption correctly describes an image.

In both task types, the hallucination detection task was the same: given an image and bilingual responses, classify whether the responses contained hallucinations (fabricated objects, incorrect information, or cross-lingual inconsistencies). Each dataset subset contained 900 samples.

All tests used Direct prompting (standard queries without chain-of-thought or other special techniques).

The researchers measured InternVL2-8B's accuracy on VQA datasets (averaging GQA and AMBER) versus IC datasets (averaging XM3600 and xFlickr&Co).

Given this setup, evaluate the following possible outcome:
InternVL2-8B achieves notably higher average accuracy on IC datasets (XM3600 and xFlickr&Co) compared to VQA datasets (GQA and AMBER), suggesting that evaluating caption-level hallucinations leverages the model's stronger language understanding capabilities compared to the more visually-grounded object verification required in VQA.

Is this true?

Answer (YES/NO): YES